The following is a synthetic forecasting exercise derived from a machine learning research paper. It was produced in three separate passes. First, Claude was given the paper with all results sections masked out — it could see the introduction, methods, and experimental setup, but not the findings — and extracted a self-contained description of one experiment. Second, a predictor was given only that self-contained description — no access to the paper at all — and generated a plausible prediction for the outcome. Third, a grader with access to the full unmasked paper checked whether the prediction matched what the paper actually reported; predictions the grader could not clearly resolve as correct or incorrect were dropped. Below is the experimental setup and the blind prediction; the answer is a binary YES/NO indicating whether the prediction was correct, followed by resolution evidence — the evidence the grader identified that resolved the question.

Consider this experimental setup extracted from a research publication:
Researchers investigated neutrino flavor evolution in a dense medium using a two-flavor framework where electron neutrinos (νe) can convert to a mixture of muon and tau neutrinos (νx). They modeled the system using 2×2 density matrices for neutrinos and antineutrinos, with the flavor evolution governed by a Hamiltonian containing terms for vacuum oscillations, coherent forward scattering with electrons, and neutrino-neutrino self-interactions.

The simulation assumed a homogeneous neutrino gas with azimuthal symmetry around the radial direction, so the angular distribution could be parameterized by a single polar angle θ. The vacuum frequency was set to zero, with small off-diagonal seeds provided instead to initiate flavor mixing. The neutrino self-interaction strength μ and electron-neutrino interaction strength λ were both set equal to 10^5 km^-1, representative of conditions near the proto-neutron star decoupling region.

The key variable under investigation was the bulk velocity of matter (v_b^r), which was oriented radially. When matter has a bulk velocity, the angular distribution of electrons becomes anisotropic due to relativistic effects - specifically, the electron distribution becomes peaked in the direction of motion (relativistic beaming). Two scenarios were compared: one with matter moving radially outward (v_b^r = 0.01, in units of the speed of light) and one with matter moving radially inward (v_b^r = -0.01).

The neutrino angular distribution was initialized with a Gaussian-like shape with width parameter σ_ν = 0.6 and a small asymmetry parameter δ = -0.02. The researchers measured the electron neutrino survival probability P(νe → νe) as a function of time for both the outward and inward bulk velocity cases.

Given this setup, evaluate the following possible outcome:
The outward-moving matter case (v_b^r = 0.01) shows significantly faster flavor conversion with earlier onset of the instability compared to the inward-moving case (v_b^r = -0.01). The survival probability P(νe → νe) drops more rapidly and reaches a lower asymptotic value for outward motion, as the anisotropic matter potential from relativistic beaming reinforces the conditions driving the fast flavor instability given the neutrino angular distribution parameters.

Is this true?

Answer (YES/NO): YES